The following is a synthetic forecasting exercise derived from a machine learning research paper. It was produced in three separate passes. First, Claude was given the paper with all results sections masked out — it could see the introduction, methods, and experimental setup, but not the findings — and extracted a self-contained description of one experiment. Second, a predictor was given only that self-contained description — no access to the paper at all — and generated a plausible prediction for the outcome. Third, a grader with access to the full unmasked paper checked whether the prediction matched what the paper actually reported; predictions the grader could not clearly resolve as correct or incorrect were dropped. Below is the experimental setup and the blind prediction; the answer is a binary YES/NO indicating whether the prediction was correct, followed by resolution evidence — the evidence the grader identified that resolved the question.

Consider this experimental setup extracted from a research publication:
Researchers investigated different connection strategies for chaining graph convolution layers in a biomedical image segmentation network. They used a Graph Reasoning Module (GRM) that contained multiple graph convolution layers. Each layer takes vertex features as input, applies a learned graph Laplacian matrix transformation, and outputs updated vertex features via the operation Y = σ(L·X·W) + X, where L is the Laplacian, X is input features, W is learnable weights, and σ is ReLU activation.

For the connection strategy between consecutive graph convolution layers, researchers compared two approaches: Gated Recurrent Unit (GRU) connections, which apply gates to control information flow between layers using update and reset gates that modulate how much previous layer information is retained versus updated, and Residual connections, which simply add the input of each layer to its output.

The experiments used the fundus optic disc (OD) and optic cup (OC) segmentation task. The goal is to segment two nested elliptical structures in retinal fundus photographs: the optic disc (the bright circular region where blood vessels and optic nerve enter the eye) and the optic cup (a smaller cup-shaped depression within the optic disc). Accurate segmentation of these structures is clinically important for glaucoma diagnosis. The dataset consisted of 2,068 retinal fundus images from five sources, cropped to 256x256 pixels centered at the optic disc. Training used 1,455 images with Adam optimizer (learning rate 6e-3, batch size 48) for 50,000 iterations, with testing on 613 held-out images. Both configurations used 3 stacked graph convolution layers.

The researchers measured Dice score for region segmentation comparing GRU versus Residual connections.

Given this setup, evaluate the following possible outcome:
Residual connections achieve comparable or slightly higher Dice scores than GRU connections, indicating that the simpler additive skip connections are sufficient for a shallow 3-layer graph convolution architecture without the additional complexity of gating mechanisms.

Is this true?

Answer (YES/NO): NO